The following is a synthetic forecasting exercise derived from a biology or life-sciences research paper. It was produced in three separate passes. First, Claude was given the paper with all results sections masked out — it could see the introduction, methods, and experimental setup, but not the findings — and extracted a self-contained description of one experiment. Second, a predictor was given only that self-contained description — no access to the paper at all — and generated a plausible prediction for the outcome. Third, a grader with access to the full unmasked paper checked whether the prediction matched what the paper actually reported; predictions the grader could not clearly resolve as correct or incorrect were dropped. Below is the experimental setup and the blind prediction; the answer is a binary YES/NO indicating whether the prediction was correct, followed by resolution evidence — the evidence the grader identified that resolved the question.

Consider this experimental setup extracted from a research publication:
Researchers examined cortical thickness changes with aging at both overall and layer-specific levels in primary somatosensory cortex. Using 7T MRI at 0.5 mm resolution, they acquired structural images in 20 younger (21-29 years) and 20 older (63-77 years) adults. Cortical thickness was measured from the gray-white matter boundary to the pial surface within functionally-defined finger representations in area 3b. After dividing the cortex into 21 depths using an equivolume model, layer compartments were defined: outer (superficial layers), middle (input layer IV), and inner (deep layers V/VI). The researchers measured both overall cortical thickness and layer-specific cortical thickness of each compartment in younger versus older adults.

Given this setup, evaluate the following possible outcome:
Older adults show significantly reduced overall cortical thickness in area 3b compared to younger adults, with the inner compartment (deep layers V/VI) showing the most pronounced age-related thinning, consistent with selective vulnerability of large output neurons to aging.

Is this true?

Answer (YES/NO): YES